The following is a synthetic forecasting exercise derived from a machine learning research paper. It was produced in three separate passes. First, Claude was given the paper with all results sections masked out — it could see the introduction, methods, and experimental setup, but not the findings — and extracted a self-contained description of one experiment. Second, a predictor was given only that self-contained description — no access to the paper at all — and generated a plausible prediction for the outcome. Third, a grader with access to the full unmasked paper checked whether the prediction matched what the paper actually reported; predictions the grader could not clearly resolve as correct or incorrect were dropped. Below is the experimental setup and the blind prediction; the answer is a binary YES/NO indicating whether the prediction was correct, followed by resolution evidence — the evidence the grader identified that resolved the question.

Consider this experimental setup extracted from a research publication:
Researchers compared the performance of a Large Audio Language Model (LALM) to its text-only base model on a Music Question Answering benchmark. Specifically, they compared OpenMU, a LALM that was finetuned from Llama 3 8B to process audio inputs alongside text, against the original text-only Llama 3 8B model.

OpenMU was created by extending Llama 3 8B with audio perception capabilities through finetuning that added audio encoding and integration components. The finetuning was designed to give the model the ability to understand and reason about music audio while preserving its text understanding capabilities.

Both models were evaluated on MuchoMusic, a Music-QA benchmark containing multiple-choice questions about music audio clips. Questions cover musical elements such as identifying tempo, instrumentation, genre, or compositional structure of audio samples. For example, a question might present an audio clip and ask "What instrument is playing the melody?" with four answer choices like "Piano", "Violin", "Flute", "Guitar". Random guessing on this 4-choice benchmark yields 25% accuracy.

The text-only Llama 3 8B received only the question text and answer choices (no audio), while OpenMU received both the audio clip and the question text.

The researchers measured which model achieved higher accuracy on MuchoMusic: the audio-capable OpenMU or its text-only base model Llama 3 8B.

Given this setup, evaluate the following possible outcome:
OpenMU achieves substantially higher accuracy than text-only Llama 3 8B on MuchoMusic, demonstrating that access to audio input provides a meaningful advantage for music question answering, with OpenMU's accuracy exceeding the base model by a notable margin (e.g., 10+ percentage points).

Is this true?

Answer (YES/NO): NO